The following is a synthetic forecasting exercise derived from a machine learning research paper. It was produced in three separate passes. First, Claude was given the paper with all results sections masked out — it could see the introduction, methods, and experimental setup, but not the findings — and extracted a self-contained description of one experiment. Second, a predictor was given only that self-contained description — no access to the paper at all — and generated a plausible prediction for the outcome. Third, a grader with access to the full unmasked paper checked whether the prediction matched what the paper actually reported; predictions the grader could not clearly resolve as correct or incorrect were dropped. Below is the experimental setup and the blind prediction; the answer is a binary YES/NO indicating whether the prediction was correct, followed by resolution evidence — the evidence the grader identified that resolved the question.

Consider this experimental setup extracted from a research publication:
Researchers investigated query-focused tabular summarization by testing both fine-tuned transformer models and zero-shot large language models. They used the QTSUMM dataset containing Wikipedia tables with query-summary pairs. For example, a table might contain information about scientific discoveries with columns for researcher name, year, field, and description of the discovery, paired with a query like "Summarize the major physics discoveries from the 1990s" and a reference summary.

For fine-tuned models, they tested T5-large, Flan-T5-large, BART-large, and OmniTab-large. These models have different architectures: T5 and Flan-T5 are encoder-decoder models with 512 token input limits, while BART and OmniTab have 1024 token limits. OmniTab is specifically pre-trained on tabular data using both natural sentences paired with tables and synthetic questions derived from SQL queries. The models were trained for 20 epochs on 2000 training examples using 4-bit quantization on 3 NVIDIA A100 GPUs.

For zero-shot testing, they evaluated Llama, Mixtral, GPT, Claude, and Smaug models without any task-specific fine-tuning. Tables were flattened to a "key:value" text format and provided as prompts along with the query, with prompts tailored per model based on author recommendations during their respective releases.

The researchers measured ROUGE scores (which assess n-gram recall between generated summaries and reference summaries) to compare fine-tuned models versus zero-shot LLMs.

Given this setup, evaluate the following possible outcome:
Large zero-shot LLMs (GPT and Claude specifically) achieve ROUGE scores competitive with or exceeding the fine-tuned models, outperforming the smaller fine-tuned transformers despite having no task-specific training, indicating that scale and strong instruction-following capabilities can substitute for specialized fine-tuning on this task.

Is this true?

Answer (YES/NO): NO